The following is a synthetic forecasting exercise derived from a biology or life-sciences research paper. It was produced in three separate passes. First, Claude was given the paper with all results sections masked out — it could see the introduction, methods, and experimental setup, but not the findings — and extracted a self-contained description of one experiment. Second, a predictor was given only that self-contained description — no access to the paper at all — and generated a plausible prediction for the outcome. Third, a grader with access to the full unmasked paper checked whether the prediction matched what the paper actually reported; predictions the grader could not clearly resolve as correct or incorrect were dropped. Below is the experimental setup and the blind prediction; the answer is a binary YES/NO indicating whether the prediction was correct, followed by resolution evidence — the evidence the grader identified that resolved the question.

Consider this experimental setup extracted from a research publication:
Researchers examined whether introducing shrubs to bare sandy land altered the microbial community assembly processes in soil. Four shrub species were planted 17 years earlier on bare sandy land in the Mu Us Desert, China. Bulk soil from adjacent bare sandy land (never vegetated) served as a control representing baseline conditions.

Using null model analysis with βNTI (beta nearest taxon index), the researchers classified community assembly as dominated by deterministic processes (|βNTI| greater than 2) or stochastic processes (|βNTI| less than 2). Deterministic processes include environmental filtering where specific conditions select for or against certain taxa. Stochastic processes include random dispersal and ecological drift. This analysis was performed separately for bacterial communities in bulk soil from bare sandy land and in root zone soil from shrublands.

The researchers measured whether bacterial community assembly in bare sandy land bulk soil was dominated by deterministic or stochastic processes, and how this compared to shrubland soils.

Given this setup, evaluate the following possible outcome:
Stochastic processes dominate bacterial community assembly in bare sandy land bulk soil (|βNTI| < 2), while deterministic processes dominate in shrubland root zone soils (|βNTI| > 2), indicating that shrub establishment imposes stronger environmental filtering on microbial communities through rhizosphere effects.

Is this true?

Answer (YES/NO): NO